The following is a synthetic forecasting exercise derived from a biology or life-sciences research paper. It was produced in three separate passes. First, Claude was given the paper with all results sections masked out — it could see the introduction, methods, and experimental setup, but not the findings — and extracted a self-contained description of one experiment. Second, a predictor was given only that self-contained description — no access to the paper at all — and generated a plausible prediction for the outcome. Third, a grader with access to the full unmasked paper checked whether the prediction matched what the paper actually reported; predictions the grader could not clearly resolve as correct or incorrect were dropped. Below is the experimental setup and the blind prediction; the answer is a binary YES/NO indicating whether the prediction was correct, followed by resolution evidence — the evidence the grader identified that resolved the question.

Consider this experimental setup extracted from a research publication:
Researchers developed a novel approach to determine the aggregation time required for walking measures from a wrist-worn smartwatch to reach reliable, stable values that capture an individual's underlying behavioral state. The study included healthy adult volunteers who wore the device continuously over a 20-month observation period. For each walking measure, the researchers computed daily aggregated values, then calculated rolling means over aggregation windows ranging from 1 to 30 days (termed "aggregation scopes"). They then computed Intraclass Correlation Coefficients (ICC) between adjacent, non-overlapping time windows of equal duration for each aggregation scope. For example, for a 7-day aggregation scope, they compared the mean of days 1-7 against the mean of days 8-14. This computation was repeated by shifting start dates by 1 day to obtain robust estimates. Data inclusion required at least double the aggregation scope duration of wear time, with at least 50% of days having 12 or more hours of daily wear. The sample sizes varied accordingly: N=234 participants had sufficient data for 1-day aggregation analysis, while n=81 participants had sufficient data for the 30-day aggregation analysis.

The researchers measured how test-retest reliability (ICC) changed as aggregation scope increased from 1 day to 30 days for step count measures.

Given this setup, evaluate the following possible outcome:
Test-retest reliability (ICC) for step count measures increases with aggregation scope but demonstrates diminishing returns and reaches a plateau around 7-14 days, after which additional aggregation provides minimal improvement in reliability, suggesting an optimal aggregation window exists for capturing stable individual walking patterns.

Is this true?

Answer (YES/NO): NO